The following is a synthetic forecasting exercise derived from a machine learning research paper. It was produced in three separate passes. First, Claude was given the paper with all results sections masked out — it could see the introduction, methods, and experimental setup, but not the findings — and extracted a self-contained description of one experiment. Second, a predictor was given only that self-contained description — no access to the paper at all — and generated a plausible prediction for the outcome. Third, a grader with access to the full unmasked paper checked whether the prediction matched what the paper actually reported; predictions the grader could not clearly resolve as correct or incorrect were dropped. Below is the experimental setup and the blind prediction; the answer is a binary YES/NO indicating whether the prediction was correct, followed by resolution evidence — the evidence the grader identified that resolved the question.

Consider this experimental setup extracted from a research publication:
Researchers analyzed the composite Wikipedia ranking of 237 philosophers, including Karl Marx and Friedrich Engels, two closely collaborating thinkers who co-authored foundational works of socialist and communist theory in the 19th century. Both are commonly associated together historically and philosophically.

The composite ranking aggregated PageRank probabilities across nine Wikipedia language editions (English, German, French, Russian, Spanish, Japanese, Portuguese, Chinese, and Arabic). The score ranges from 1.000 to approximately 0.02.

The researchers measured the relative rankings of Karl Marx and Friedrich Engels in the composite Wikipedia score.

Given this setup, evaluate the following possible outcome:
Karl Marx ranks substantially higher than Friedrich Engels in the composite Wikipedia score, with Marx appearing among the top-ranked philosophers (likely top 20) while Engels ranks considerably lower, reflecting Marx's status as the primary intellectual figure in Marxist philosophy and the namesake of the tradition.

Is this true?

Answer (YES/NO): YES